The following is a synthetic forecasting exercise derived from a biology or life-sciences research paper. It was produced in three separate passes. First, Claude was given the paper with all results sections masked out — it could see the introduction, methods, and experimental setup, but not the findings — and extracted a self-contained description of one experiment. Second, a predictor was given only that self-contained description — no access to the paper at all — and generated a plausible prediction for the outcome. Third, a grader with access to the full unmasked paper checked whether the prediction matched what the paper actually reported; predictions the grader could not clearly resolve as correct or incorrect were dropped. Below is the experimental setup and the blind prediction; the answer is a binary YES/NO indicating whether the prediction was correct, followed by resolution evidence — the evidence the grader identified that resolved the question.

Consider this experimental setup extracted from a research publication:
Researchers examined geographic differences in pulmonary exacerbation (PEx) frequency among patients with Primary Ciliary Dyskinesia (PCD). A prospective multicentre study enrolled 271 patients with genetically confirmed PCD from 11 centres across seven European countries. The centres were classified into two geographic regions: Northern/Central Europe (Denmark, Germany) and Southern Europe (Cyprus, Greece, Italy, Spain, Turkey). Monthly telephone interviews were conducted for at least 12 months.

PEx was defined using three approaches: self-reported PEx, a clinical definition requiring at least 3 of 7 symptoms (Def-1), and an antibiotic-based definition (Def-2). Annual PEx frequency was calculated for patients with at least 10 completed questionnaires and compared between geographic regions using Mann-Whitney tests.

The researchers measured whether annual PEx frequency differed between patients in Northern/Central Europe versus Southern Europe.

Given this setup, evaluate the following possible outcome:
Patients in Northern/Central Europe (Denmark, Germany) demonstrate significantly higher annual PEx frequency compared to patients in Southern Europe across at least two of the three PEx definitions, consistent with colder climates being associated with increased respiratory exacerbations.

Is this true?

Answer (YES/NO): YES